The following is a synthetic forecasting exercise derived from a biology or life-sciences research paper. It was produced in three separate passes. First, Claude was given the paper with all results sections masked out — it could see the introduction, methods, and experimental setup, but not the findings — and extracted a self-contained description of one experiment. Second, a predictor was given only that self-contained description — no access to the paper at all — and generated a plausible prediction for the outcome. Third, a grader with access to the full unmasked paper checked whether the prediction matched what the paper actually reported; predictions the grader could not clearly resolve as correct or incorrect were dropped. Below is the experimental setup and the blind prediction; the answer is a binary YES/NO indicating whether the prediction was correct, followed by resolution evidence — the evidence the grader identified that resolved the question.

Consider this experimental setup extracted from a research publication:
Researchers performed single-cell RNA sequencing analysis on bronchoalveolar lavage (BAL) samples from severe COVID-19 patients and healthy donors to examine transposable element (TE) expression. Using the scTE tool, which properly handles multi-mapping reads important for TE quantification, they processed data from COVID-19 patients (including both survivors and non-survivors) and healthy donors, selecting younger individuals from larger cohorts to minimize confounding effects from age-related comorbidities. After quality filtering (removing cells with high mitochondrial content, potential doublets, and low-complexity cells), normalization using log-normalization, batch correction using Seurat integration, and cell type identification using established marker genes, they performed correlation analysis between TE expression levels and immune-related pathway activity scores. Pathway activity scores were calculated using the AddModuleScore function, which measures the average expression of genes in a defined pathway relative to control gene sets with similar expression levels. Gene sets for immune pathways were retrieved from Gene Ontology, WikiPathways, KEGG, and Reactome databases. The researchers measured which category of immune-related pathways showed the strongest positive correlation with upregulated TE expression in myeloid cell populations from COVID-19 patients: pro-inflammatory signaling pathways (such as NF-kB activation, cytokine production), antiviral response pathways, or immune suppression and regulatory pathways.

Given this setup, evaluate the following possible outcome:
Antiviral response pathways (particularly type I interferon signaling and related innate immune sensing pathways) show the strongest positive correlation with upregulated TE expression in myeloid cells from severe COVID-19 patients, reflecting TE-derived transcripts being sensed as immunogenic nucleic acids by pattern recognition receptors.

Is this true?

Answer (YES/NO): NO